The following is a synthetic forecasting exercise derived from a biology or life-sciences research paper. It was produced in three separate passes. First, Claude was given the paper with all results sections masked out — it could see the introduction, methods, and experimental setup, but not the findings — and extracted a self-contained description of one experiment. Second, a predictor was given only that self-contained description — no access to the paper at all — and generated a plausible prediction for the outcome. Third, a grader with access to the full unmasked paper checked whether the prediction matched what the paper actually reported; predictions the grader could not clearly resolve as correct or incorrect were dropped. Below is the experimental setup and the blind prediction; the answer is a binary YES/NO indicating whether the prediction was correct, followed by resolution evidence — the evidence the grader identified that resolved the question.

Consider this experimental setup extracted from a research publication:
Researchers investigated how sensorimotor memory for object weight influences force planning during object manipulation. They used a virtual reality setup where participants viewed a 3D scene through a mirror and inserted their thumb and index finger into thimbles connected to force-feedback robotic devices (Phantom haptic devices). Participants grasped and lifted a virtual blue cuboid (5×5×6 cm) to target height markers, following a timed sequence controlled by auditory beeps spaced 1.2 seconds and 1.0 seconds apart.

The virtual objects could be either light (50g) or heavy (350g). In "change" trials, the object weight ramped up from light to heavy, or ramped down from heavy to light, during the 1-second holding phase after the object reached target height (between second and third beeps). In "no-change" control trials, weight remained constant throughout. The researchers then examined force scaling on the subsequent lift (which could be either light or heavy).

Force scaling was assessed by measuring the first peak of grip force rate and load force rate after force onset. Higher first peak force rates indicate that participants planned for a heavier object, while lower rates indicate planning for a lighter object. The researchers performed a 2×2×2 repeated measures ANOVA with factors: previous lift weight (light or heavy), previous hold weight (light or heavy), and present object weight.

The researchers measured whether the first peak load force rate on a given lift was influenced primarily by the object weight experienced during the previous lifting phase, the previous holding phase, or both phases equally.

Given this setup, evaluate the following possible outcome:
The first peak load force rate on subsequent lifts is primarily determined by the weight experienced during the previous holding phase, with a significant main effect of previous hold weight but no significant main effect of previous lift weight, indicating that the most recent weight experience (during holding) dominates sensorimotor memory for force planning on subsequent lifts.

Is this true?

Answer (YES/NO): NO